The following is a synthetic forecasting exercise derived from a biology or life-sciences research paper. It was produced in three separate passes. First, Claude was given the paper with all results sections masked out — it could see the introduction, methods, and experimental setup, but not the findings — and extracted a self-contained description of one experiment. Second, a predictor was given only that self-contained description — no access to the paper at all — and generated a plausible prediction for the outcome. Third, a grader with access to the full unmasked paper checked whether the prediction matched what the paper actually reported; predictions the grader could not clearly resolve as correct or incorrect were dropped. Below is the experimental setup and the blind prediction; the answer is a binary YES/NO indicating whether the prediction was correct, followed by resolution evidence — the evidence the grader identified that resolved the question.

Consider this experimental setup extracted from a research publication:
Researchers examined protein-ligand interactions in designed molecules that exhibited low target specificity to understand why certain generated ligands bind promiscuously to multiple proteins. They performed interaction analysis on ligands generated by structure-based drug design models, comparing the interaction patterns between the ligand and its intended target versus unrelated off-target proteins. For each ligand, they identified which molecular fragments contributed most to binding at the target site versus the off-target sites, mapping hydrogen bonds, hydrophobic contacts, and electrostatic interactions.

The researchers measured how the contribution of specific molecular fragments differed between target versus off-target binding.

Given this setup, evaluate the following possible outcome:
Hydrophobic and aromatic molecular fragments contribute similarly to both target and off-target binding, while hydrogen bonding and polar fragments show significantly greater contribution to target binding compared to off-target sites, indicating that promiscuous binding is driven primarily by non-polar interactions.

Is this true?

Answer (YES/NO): NO